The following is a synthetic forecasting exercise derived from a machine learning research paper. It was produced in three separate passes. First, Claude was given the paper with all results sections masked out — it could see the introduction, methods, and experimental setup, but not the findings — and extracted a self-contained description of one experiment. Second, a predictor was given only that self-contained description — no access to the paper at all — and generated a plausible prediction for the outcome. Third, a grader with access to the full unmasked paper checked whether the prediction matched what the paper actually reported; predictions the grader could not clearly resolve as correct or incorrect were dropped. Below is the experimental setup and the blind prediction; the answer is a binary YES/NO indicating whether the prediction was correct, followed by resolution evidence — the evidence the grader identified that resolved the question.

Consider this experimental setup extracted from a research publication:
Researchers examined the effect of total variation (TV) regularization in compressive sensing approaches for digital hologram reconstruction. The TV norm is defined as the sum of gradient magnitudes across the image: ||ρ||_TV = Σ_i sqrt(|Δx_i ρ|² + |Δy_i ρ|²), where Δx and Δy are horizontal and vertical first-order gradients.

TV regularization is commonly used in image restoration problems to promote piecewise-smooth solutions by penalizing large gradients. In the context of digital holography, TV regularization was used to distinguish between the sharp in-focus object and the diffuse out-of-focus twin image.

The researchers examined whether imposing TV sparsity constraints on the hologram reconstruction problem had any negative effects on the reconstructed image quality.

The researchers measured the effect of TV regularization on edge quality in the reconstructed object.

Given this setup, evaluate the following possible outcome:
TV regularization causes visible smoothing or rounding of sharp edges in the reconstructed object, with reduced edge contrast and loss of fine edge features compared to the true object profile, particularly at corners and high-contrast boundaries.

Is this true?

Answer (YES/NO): YES